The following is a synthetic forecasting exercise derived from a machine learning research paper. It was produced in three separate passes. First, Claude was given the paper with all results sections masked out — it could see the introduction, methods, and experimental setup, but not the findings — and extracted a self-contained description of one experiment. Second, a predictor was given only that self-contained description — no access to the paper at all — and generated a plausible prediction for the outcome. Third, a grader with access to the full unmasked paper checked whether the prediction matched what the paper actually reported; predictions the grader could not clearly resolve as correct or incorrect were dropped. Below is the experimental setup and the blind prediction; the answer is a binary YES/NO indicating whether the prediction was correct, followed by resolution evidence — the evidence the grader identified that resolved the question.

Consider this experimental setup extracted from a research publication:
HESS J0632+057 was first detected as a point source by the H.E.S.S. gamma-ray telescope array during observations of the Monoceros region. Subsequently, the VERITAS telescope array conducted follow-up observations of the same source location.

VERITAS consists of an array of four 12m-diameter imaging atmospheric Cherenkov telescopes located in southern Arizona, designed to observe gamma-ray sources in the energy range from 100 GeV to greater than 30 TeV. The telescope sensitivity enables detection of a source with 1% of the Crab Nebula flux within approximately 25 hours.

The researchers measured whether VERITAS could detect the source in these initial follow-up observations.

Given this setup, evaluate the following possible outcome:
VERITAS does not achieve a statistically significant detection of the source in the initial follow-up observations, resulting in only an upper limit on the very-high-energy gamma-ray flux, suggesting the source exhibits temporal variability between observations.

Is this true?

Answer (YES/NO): YES